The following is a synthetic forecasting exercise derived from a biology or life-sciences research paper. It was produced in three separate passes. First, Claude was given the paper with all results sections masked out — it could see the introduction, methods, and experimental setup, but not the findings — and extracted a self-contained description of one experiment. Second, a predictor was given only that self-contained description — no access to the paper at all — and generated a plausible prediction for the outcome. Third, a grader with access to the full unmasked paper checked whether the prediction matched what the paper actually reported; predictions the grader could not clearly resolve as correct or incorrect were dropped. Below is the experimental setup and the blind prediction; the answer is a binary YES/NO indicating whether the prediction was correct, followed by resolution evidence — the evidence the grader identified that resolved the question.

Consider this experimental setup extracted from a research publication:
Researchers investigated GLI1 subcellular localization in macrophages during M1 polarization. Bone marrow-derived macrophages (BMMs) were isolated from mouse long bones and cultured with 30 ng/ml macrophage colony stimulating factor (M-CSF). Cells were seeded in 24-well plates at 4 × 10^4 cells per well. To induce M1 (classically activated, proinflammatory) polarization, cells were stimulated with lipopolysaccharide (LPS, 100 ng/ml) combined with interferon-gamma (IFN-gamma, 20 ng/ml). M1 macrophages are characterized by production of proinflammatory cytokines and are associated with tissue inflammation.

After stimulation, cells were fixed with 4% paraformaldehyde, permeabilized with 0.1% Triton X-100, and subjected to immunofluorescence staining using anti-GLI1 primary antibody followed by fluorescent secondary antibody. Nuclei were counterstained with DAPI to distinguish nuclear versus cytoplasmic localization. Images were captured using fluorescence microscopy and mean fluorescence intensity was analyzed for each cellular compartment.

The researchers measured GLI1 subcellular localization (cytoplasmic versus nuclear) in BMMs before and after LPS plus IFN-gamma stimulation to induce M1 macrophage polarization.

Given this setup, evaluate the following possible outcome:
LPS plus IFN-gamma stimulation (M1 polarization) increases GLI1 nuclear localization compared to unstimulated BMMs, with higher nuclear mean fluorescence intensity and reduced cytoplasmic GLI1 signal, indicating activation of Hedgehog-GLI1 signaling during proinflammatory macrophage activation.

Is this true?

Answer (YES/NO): NO